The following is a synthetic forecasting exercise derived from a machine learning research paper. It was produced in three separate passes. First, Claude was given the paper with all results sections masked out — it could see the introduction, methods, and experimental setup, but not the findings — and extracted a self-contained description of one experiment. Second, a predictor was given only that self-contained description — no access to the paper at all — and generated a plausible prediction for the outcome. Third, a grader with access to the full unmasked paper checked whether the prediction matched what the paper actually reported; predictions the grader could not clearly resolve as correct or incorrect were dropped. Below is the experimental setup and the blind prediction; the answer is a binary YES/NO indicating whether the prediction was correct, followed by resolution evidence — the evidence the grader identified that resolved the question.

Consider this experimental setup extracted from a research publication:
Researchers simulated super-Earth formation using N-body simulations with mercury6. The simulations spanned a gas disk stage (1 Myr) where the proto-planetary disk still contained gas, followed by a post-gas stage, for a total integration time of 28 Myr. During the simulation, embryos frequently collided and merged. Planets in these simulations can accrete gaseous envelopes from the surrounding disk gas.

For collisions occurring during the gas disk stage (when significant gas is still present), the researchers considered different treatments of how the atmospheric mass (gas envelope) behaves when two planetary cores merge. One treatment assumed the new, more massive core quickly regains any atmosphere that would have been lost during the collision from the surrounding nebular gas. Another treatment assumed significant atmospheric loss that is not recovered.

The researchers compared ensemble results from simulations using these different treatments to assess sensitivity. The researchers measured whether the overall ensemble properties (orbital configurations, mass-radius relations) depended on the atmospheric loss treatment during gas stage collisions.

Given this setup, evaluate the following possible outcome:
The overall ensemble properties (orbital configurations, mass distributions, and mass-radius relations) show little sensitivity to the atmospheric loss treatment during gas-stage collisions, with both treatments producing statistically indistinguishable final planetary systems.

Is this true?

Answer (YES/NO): YES